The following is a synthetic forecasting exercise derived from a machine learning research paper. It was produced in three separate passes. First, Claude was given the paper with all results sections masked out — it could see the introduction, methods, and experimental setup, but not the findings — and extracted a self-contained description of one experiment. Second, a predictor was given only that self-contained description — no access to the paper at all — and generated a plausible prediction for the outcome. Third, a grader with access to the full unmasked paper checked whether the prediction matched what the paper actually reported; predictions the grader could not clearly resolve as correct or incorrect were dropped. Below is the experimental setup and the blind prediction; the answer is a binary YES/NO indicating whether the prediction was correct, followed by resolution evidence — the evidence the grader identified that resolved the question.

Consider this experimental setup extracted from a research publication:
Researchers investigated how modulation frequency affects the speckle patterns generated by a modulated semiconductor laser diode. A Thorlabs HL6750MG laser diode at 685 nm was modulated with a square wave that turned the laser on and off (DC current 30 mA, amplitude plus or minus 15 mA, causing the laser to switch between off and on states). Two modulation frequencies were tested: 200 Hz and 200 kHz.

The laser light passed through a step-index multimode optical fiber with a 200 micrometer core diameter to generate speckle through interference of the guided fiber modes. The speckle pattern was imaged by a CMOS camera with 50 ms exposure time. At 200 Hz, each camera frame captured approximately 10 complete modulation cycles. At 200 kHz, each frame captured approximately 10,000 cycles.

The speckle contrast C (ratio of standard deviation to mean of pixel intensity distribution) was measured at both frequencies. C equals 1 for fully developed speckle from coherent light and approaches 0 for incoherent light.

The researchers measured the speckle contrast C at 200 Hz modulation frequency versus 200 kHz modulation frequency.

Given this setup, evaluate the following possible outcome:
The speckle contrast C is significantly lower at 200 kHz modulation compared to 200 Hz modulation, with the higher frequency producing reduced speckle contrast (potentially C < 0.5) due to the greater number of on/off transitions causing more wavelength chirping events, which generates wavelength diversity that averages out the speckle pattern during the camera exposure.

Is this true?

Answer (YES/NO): YES